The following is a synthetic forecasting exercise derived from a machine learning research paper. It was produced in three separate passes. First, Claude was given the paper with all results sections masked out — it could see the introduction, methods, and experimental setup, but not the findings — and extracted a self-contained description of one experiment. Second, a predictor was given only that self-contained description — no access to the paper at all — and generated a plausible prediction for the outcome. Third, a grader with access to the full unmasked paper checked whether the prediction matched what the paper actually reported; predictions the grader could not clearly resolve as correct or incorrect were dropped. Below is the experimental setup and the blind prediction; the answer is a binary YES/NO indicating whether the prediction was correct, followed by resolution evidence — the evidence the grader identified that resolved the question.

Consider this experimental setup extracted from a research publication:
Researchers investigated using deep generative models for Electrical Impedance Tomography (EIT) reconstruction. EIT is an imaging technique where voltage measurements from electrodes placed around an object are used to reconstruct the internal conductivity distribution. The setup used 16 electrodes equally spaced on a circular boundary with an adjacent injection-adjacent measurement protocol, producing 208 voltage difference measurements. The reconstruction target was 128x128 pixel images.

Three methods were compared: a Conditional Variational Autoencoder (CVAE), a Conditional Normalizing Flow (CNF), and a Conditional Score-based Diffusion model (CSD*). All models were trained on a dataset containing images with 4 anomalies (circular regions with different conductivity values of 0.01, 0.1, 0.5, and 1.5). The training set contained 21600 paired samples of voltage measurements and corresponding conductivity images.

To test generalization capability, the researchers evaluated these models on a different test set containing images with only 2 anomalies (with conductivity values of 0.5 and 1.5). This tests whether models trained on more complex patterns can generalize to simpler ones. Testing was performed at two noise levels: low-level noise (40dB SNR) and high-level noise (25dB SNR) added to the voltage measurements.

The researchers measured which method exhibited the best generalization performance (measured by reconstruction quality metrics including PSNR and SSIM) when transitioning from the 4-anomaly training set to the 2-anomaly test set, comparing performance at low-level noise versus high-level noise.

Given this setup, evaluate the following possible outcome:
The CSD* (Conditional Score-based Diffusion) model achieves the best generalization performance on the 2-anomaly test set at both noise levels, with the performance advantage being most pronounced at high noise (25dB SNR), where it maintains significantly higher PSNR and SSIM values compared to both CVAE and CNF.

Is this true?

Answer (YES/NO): NO